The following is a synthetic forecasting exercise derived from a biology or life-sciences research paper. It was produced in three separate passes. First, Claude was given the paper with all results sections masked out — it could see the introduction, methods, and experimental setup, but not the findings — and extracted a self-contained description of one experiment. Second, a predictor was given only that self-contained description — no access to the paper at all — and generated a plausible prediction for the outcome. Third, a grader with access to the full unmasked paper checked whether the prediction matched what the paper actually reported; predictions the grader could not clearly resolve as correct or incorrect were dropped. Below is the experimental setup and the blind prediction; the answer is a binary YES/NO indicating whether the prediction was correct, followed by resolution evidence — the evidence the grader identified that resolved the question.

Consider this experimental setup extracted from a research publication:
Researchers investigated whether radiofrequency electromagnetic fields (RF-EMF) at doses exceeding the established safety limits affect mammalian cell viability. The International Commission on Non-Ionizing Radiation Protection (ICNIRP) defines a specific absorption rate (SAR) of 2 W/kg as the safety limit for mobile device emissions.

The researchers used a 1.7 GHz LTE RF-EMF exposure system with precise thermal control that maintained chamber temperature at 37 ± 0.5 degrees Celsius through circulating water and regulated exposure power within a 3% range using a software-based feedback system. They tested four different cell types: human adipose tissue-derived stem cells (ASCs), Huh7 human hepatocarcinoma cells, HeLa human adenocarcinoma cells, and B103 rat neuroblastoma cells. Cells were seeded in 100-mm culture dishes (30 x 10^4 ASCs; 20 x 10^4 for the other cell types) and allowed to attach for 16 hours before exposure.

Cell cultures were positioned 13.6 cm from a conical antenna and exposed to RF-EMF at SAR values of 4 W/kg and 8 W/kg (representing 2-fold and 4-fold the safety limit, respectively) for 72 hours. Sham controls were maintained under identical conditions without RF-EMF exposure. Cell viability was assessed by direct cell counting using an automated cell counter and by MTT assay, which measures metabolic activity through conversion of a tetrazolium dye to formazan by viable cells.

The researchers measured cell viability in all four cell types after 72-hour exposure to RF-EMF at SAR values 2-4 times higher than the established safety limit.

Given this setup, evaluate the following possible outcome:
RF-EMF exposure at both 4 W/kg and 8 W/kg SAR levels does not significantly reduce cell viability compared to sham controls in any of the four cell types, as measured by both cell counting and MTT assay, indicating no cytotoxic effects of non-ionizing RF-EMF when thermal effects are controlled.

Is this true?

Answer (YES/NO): YES